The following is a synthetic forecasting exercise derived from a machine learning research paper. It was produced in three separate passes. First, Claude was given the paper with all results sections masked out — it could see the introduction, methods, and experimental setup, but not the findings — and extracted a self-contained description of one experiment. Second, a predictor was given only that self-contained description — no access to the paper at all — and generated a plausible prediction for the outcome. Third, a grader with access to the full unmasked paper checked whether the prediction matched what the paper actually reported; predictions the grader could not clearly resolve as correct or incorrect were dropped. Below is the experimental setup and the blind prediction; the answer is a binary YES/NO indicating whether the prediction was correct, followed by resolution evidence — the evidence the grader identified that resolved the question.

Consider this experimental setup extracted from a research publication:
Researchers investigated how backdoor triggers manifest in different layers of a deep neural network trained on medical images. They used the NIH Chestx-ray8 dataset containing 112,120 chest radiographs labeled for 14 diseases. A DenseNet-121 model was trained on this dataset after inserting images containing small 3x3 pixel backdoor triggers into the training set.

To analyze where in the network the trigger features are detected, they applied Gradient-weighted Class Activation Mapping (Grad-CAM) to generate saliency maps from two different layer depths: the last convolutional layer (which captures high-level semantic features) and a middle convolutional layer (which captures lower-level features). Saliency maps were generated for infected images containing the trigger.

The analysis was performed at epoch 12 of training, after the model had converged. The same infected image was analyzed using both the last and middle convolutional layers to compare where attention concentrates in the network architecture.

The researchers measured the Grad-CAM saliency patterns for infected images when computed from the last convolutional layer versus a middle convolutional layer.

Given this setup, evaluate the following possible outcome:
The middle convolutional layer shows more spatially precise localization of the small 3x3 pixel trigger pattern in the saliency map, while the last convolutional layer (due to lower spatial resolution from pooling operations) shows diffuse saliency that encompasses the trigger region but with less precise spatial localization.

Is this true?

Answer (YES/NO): NO